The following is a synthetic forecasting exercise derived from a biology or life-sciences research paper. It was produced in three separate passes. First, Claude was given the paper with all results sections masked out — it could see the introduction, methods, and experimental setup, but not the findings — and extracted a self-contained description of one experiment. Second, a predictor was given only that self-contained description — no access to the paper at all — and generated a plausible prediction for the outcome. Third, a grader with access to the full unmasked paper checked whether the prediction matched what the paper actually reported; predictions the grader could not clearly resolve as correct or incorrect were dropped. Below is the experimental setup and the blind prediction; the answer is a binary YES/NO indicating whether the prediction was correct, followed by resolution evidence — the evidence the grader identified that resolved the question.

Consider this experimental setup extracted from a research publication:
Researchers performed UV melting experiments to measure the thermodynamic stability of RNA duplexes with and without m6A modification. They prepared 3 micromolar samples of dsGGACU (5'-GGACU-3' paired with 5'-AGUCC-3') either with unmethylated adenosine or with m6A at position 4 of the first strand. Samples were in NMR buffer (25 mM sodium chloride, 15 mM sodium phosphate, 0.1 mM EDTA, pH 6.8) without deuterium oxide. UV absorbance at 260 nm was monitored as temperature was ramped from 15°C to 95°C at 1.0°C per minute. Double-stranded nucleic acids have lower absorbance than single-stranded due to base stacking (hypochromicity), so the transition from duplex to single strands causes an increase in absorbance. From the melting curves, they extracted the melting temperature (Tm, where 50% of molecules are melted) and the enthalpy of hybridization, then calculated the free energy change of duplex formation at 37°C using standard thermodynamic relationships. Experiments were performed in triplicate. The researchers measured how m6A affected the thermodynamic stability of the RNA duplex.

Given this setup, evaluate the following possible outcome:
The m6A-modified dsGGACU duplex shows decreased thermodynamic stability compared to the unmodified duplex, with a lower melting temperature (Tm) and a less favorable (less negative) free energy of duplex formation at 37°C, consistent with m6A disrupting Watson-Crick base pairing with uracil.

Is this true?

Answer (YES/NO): NO